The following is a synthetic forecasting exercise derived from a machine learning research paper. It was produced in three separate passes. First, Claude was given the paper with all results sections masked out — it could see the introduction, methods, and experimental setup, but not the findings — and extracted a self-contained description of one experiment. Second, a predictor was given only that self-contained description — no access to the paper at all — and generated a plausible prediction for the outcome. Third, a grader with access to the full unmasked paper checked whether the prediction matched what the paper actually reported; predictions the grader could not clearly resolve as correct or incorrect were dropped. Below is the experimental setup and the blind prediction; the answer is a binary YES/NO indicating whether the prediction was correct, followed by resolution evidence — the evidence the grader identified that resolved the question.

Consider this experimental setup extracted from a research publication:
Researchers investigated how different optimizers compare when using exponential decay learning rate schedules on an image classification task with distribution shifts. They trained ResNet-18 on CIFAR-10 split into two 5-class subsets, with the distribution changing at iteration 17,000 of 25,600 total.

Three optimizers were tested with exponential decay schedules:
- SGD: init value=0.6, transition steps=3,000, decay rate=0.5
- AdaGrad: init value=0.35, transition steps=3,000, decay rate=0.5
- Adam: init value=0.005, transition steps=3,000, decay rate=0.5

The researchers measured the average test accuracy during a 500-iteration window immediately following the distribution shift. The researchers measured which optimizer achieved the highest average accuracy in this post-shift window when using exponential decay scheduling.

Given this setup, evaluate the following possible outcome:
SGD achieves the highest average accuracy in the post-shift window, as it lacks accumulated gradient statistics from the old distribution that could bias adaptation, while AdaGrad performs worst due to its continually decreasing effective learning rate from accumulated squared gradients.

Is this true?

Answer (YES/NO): NO